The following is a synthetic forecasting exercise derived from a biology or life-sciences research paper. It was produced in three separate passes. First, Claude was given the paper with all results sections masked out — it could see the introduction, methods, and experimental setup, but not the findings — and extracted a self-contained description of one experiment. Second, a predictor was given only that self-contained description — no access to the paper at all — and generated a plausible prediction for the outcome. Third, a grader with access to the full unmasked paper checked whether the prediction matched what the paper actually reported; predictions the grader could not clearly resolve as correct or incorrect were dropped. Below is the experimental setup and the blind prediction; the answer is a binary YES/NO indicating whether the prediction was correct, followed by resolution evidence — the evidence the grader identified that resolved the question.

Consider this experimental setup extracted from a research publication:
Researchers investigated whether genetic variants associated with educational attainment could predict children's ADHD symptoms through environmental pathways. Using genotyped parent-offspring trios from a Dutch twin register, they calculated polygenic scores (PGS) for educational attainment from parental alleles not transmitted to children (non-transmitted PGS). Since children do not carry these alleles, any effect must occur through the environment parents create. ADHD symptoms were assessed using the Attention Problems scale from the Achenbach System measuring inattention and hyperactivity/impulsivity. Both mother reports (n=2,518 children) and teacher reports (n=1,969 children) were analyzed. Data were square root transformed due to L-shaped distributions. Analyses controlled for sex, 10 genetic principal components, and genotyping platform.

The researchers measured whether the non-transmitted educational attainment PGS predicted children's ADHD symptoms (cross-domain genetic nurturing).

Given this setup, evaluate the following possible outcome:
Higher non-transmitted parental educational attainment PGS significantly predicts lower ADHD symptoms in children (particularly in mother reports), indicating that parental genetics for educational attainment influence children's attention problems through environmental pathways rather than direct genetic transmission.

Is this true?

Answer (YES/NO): NO